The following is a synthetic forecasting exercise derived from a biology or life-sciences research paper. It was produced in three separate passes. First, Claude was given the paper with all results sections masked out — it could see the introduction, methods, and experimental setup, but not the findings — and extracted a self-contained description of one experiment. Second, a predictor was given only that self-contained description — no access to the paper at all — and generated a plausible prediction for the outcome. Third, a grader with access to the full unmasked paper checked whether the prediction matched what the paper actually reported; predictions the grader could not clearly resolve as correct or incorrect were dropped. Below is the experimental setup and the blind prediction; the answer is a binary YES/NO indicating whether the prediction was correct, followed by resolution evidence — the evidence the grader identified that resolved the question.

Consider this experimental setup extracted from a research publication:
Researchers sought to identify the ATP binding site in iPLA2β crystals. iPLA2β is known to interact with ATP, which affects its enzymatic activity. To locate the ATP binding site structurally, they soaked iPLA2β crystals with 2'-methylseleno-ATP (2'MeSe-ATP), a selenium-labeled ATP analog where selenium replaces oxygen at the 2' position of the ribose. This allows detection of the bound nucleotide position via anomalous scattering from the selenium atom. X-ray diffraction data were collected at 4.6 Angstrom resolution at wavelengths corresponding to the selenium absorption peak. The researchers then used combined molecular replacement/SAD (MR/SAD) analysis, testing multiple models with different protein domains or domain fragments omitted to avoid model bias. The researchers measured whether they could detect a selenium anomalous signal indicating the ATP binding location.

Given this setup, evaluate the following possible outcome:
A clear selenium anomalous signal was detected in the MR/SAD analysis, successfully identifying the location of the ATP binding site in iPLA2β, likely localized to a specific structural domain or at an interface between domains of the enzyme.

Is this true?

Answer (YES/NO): YES